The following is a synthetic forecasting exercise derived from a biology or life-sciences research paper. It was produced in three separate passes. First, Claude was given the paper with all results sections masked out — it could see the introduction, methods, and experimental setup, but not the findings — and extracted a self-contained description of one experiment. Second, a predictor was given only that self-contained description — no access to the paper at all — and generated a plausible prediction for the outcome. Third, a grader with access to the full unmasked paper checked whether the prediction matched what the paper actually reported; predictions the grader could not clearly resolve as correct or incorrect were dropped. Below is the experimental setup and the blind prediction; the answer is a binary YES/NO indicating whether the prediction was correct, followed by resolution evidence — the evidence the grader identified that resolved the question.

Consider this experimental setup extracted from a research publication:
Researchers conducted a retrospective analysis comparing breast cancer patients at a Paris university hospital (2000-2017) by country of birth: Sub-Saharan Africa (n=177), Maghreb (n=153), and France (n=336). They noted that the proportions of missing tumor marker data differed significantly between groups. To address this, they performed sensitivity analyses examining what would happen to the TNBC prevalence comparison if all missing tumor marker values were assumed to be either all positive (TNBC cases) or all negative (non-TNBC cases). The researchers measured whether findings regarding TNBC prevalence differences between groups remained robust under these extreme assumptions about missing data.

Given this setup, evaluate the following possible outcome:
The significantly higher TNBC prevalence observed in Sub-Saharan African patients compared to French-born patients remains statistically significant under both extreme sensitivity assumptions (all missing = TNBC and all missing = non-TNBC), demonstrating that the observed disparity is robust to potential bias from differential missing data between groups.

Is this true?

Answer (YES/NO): YES